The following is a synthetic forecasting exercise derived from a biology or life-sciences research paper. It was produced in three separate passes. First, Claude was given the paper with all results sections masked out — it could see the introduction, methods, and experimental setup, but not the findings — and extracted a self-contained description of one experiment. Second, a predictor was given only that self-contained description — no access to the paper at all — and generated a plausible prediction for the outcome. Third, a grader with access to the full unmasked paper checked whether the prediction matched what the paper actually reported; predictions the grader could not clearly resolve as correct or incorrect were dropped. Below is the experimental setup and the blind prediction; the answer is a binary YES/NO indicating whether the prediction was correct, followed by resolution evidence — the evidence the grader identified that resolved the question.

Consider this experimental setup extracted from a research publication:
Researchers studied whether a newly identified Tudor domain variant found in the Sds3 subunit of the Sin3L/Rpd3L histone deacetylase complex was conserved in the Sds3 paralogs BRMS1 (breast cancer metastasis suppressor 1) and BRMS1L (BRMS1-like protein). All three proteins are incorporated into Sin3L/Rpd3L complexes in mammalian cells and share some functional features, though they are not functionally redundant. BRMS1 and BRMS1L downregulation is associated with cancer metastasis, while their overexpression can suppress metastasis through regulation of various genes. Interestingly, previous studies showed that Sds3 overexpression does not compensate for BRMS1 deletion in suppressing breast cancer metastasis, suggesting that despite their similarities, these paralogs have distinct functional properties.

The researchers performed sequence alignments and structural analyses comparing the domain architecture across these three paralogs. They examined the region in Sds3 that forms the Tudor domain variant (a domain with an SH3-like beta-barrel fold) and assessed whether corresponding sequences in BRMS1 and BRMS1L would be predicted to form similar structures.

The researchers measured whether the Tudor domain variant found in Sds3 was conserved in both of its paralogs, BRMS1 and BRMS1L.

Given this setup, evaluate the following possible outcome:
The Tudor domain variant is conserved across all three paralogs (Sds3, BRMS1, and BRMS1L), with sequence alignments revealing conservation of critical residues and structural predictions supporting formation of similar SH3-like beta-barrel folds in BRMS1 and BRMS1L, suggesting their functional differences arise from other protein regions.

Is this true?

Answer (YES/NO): NO